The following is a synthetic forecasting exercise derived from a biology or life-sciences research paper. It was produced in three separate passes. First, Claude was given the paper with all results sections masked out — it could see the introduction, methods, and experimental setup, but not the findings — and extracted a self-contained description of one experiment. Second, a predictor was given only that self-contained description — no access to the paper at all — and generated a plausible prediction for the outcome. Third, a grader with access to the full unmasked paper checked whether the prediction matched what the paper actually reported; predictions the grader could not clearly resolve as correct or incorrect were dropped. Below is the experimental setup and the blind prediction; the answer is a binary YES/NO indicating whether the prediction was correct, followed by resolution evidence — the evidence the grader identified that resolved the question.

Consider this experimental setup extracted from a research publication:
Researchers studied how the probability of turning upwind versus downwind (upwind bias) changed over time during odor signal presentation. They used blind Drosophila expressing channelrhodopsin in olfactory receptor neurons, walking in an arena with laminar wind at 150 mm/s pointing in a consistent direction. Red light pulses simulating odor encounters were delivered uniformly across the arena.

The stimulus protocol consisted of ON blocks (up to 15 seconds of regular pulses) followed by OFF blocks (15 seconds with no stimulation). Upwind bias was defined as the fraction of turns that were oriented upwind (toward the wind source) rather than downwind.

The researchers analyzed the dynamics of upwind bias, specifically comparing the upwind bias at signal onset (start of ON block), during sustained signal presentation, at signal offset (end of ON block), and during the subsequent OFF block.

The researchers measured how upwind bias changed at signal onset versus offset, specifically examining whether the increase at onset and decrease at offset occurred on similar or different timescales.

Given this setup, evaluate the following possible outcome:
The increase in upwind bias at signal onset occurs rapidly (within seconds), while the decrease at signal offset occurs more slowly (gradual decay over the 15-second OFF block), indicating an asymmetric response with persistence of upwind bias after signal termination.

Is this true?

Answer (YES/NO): NO